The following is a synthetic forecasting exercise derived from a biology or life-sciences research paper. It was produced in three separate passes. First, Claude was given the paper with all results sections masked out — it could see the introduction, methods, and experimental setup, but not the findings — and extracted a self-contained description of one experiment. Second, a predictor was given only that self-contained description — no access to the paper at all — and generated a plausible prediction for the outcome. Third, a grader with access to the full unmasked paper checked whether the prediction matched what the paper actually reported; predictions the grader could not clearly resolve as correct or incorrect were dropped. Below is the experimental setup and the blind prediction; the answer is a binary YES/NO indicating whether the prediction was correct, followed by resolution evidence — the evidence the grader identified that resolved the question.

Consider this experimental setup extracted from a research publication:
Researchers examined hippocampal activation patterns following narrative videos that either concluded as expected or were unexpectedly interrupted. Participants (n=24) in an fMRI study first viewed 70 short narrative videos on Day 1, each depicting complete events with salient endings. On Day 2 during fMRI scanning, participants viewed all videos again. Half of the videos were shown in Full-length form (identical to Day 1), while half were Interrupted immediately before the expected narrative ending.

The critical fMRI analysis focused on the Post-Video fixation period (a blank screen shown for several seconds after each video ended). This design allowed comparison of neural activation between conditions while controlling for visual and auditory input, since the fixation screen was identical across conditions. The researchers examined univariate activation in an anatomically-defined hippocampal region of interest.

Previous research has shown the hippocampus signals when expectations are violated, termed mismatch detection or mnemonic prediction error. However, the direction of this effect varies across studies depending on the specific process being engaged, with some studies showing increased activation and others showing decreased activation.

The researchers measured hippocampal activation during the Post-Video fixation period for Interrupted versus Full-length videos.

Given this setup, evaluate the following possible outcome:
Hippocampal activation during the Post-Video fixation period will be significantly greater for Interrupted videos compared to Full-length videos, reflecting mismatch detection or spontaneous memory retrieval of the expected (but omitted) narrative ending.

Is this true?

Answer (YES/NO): NO